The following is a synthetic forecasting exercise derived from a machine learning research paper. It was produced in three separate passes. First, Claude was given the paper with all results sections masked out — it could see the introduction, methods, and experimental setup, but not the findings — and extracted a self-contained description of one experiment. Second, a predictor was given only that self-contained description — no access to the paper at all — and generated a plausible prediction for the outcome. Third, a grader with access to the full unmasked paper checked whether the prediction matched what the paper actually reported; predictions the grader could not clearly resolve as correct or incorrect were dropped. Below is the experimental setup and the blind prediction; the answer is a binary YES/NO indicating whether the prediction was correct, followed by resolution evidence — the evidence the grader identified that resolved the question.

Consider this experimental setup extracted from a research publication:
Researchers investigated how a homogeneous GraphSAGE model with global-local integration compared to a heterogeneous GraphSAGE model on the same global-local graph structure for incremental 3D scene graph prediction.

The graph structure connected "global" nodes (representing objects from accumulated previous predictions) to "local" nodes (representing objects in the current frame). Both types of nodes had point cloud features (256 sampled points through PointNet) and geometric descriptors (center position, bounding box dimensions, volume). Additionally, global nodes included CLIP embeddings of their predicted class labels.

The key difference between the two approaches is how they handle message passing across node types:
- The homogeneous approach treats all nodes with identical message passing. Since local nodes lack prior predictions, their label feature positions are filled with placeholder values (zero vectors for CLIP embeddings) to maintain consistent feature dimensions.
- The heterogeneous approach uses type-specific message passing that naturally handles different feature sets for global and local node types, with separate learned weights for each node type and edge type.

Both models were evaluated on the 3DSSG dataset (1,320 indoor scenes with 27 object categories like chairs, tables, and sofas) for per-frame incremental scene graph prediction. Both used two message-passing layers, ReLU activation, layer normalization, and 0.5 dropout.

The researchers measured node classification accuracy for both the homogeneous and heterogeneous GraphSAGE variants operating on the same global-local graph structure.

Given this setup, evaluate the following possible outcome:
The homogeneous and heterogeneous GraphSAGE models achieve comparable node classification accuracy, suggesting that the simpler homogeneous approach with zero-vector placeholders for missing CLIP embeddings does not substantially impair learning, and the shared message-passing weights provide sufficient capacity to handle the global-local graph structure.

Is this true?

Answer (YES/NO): YES